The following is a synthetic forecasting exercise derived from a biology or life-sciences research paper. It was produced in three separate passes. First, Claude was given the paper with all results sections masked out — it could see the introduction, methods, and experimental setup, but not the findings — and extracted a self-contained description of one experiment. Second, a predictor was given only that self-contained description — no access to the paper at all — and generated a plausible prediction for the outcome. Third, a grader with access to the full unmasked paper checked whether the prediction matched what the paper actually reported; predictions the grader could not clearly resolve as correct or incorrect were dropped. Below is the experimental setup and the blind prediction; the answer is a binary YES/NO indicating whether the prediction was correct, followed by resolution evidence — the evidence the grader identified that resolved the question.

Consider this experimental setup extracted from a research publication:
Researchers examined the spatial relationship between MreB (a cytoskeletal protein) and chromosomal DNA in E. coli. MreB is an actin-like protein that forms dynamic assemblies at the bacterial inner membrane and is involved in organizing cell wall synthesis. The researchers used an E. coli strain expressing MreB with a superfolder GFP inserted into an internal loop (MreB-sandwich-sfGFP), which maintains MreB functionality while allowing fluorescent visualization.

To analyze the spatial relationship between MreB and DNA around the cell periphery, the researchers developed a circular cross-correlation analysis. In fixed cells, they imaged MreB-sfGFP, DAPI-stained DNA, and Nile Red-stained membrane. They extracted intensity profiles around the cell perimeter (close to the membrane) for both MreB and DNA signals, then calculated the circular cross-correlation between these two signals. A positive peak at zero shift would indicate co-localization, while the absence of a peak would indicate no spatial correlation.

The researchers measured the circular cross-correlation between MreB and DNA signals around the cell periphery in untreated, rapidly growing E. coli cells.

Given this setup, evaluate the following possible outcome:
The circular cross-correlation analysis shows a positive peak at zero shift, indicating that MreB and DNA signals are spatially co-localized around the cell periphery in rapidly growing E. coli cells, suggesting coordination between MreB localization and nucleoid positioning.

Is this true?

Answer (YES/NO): YES